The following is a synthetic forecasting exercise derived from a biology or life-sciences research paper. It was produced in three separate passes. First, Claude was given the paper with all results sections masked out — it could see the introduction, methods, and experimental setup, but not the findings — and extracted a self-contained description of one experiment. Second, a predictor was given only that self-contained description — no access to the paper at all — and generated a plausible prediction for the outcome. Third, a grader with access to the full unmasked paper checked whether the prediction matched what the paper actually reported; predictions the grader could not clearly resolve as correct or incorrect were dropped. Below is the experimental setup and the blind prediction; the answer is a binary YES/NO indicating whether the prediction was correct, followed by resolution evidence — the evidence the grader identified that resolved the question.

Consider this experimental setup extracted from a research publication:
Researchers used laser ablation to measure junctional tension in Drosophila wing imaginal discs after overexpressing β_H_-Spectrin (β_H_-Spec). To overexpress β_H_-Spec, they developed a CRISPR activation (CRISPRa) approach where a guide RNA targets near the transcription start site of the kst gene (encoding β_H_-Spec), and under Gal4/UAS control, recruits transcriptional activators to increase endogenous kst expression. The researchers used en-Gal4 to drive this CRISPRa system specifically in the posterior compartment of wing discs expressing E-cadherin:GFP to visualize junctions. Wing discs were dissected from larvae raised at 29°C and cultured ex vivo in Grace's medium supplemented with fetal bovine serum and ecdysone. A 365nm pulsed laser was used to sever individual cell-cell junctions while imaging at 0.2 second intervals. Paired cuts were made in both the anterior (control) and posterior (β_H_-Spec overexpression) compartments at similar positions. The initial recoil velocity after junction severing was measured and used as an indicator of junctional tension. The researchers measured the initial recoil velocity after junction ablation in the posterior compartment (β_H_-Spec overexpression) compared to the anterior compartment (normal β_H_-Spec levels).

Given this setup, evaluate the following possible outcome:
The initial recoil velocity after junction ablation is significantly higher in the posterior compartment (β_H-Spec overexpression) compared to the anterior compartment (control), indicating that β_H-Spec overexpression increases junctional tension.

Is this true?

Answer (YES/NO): NO